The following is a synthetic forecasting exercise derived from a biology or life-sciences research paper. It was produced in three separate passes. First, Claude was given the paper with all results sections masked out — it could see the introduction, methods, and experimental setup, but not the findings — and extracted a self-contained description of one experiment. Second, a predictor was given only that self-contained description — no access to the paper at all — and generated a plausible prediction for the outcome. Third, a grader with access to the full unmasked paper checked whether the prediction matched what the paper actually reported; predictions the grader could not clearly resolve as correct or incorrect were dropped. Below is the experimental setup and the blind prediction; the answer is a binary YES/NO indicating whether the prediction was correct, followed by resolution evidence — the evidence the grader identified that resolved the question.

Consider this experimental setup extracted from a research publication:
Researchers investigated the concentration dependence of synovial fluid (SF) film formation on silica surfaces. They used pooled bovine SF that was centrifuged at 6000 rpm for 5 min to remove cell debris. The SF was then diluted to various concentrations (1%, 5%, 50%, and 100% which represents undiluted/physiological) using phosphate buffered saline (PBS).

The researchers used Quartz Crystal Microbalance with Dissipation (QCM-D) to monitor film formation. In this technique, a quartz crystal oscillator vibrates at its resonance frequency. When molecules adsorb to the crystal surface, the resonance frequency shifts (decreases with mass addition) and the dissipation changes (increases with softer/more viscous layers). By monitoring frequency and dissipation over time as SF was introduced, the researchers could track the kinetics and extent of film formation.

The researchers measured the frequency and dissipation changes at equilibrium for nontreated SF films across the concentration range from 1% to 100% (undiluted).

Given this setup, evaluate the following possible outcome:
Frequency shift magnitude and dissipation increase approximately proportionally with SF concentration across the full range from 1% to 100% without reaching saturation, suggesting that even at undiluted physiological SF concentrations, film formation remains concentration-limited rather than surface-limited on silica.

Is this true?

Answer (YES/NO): NO